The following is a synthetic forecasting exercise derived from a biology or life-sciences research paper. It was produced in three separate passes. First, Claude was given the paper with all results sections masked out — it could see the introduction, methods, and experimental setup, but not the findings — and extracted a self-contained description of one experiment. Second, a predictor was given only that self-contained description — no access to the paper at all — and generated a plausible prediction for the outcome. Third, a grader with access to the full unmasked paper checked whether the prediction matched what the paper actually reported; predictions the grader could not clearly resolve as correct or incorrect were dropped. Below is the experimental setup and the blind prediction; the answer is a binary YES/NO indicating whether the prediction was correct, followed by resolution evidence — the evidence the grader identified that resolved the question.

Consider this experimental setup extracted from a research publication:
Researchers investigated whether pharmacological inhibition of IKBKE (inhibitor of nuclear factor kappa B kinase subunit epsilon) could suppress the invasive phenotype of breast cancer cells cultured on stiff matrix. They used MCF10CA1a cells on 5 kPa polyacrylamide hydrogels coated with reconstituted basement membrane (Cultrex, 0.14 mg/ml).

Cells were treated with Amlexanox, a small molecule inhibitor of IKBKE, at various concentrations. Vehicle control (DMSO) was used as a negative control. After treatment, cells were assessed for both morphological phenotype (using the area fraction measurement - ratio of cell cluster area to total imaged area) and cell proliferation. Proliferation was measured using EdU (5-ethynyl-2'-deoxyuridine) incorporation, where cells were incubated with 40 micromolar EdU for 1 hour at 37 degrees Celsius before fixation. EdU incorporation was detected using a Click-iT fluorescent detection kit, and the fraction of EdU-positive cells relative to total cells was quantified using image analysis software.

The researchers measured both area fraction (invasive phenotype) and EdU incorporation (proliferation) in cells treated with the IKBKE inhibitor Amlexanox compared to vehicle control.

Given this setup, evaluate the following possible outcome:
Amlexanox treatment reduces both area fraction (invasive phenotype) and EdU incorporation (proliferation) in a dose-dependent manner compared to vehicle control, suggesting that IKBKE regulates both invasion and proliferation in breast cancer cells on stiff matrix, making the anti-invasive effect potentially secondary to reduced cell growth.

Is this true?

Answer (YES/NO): NO